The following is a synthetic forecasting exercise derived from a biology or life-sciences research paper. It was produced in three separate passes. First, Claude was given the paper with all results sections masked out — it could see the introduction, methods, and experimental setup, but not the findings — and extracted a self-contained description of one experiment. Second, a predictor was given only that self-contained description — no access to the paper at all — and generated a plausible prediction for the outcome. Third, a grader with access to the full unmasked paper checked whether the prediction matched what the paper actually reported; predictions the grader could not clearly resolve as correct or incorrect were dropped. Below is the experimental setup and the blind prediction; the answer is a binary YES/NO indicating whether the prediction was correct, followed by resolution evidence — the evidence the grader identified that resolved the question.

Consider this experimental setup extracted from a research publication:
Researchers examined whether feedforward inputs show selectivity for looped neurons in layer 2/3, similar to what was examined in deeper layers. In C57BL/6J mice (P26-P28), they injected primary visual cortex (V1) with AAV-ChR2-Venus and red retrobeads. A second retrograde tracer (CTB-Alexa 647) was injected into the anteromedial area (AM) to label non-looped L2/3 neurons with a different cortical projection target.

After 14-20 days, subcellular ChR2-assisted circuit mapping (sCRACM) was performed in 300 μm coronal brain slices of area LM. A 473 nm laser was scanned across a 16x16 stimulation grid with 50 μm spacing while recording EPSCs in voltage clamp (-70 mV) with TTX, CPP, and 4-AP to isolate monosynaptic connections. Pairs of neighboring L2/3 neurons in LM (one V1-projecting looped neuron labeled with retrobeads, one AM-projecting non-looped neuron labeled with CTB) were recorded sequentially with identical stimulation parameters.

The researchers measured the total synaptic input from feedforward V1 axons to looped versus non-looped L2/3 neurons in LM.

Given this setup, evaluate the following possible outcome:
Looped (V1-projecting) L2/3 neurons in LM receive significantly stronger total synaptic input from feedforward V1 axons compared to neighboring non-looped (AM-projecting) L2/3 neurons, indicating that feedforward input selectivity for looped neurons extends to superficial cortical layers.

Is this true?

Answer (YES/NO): NO